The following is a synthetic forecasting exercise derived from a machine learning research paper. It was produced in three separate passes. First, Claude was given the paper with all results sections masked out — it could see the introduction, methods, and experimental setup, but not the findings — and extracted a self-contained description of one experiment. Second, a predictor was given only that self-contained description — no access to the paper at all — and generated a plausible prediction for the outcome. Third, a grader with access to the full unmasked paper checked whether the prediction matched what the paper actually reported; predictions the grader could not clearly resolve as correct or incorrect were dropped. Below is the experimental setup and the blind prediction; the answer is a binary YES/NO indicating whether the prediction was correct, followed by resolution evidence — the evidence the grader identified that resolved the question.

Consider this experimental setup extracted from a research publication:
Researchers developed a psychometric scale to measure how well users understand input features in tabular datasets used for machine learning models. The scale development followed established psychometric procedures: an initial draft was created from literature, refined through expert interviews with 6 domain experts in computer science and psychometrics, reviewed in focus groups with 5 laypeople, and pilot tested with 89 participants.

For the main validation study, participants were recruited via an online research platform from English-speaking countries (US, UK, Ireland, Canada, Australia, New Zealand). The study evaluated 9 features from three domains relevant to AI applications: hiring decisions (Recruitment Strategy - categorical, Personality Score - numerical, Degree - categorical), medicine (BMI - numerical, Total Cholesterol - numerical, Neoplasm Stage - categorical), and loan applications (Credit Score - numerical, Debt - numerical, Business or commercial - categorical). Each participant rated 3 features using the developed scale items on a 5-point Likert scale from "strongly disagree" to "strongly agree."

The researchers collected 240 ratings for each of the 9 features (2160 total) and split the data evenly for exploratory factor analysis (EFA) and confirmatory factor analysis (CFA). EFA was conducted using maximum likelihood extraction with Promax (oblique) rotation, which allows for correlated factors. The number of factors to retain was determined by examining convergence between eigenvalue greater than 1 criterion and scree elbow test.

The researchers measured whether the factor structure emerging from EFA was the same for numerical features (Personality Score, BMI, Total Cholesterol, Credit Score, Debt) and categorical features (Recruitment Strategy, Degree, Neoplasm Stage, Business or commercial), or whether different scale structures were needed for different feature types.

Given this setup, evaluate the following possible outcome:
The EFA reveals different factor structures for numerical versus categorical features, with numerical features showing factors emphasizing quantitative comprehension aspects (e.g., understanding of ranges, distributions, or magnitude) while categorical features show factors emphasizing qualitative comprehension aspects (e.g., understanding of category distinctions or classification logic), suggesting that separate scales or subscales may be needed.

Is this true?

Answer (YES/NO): YES